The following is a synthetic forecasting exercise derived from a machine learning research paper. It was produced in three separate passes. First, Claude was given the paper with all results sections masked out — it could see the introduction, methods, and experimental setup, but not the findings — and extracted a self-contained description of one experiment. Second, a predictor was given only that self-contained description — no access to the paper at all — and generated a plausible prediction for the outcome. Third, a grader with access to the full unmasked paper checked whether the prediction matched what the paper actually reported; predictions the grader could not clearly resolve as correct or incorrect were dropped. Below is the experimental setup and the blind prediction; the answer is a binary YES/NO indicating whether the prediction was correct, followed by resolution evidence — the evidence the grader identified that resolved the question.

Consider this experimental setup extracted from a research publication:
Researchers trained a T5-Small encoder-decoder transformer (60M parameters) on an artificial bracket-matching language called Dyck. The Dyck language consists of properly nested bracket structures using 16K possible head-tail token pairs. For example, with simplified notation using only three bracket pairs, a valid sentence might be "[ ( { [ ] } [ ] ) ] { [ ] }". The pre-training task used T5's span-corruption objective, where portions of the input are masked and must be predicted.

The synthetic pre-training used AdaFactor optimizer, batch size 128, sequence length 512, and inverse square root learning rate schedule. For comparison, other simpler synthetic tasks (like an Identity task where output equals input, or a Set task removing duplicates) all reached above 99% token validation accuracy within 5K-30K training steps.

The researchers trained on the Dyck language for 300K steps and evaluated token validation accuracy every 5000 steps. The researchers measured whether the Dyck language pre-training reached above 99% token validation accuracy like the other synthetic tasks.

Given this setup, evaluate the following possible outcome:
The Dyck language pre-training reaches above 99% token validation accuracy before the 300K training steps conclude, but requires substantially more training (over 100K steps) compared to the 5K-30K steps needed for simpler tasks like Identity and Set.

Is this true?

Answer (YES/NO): NO